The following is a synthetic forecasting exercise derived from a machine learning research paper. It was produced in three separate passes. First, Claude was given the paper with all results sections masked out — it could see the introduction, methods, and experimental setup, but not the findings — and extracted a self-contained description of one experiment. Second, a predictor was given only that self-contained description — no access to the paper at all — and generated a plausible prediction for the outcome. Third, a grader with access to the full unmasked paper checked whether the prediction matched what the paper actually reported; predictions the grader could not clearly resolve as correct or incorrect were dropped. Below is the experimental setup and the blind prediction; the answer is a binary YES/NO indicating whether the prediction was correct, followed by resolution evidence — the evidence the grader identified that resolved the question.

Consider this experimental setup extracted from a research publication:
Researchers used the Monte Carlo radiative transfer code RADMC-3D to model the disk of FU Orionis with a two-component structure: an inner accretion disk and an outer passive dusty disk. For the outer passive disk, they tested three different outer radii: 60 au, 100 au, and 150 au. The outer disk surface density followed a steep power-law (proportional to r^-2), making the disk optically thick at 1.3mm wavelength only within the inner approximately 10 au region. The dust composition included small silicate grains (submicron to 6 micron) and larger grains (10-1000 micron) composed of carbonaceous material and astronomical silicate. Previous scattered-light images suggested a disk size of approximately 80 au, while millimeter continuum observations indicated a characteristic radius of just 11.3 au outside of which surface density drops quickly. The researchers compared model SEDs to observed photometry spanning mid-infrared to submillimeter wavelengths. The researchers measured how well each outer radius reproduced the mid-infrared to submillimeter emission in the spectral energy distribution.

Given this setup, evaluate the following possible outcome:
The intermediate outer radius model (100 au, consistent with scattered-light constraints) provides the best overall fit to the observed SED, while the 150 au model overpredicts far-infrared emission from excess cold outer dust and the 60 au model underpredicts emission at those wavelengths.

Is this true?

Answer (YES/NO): NO